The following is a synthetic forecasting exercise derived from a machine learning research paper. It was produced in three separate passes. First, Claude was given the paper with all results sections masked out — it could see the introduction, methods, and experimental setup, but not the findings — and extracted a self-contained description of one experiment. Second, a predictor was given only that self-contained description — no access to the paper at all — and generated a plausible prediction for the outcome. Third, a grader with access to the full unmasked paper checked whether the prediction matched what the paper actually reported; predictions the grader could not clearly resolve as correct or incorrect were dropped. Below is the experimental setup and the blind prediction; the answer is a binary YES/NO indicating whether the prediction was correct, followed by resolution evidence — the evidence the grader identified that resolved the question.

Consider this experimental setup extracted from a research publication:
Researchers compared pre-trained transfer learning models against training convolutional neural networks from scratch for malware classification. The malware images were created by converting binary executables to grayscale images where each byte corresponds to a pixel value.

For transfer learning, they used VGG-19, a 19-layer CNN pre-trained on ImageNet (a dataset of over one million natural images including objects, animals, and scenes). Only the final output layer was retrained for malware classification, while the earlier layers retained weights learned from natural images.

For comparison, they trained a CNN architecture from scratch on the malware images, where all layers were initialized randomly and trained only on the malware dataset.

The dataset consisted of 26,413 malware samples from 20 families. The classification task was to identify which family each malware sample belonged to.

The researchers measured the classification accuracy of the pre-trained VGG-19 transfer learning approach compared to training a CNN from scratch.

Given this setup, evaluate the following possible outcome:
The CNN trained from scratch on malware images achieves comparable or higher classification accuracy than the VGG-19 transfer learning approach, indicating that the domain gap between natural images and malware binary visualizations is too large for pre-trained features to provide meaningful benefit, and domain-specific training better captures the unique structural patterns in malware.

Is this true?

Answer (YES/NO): NO